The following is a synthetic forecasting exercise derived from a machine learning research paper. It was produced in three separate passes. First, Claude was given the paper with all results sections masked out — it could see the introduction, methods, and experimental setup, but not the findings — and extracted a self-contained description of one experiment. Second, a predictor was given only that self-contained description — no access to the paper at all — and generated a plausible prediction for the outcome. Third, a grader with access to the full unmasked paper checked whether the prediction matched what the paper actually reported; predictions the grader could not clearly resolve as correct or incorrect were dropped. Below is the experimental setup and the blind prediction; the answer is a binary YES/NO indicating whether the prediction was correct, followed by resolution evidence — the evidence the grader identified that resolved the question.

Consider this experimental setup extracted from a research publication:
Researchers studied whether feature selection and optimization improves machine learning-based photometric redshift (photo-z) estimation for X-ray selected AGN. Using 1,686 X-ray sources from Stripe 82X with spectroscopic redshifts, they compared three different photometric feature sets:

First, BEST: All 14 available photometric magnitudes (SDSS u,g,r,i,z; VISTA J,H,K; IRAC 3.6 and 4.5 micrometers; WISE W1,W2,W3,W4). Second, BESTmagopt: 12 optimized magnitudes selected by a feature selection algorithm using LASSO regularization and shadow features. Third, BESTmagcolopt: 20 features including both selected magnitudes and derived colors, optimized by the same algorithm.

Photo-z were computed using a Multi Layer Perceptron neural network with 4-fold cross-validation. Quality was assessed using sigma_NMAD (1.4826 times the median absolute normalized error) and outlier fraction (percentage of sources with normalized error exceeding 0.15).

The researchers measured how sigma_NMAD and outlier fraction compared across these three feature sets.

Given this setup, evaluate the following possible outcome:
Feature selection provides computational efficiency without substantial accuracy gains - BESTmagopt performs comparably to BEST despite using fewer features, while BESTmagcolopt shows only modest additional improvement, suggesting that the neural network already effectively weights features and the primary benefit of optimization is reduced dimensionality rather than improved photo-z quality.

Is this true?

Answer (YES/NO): NO